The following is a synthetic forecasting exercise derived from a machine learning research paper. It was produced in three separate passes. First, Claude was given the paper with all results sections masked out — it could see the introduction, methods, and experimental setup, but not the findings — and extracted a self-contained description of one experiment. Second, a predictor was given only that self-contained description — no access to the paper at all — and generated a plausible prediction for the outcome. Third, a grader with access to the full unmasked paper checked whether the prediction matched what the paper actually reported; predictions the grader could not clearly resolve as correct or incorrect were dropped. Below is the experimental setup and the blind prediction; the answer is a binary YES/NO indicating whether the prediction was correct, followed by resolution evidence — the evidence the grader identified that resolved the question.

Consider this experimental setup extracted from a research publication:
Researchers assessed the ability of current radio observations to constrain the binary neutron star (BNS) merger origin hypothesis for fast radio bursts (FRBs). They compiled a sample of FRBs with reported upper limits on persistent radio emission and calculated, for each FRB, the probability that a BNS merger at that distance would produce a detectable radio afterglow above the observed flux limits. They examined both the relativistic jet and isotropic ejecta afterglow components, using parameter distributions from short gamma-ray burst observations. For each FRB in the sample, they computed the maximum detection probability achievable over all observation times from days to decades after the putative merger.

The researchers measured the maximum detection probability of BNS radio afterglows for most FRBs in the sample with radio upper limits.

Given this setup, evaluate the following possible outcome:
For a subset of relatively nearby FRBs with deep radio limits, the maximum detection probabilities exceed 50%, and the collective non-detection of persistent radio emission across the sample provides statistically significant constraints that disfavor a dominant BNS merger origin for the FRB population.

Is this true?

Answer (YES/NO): NO